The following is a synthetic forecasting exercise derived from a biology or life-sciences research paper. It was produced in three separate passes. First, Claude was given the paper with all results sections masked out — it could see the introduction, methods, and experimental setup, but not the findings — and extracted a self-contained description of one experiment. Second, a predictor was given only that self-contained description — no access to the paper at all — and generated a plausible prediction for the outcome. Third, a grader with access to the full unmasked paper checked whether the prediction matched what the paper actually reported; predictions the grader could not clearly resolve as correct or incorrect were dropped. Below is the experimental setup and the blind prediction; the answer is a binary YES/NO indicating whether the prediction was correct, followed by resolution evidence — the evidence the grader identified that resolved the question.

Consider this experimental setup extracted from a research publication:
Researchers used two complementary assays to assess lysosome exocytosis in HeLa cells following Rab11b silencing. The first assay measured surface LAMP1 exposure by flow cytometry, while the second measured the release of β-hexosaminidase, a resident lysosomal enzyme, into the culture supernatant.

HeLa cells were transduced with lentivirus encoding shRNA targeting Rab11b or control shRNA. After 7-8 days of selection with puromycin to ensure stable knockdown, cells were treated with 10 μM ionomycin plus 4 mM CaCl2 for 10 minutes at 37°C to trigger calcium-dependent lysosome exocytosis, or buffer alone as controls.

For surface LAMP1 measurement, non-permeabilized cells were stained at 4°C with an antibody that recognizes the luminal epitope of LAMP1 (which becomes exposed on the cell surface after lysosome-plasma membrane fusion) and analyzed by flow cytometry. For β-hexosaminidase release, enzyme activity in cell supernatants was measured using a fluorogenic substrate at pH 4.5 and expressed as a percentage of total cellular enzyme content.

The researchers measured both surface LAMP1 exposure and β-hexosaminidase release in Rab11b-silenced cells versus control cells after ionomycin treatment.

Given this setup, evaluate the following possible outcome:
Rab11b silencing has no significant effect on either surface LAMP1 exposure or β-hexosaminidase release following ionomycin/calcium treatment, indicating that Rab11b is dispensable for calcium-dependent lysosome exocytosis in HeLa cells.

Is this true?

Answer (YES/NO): NO